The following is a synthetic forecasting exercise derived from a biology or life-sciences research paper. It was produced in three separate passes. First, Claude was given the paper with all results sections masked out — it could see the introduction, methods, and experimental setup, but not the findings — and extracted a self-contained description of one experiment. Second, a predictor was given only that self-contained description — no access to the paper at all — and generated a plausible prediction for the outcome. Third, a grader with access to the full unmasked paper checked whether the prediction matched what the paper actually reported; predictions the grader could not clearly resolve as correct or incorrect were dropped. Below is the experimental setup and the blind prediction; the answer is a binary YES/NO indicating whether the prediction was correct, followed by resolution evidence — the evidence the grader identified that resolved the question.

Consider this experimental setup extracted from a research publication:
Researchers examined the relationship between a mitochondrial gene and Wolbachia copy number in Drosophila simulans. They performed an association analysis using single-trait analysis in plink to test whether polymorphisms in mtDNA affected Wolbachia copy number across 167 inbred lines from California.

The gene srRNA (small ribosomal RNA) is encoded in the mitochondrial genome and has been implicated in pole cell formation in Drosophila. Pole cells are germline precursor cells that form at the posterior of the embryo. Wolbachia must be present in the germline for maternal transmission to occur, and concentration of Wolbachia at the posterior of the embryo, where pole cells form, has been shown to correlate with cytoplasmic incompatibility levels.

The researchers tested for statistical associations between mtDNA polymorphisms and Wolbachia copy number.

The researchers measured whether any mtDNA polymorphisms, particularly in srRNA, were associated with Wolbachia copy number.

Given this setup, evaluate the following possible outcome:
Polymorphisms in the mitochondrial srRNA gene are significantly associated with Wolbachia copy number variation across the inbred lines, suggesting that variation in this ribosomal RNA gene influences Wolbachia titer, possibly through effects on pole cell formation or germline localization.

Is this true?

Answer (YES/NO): YES